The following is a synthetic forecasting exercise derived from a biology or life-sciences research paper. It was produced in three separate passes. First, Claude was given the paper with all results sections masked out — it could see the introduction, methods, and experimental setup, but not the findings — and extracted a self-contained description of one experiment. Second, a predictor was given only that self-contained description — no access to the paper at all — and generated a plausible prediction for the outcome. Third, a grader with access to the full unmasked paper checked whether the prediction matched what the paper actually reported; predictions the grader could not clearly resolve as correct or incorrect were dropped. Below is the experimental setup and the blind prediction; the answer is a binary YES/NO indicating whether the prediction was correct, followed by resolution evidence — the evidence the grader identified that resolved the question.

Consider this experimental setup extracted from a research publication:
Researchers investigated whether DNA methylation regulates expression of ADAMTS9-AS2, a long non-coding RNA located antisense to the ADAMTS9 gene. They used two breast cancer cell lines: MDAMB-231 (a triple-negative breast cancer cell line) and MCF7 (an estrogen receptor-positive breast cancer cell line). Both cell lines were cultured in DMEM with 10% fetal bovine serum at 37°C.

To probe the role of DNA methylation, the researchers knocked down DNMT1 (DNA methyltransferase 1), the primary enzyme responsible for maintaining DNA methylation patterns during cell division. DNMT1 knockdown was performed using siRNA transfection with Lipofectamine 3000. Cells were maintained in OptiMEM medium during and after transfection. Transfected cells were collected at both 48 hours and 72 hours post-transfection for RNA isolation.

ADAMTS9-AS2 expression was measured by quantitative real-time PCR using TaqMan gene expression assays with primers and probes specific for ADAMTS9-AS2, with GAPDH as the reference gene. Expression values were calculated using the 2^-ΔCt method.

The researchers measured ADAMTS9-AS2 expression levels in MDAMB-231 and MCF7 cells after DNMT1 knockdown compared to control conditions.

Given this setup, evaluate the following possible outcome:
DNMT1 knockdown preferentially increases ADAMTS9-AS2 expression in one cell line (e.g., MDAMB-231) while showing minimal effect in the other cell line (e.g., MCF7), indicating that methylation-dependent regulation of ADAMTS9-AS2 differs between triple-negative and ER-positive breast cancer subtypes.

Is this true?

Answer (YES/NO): NO